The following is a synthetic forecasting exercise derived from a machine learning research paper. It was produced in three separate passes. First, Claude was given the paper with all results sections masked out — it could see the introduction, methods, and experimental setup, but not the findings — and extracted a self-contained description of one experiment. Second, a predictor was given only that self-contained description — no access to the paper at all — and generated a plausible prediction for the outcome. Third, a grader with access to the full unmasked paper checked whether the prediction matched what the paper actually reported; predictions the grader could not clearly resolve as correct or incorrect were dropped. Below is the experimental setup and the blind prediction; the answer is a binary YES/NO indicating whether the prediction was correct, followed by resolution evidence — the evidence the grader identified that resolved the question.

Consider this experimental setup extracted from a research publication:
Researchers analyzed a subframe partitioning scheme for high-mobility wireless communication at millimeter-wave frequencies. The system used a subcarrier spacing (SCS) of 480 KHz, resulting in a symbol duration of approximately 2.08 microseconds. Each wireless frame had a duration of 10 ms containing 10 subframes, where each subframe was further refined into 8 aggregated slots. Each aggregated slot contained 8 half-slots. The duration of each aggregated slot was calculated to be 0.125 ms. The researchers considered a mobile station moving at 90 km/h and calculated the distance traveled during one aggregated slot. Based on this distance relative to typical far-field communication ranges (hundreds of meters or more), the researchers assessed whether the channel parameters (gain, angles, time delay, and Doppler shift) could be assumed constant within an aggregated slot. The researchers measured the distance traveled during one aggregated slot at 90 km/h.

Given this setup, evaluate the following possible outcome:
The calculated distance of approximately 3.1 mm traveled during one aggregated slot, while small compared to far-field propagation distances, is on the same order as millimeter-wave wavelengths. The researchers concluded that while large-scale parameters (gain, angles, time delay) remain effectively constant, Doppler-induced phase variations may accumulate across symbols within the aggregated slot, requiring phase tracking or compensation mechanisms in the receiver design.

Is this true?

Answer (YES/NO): NO